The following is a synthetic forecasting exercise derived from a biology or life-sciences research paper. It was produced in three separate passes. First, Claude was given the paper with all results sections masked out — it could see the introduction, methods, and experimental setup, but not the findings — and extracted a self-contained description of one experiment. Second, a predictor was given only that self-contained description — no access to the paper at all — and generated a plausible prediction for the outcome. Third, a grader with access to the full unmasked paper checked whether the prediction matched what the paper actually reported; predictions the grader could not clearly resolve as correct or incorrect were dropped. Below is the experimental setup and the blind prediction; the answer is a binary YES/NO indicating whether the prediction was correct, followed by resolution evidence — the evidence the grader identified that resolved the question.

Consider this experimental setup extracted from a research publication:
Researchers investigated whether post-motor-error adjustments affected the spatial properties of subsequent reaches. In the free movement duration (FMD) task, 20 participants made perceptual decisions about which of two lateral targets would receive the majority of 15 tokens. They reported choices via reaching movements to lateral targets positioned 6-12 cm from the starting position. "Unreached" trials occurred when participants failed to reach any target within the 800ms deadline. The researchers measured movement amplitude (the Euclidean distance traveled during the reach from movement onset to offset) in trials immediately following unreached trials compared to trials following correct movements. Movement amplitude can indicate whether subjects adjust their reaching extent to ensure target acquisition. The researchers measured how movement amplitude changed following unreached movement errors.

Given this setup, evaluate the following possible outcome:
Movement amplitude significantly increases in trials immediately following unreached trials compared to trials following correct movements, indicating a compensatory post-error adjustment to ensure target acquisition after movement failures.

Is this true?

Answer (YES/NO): YES